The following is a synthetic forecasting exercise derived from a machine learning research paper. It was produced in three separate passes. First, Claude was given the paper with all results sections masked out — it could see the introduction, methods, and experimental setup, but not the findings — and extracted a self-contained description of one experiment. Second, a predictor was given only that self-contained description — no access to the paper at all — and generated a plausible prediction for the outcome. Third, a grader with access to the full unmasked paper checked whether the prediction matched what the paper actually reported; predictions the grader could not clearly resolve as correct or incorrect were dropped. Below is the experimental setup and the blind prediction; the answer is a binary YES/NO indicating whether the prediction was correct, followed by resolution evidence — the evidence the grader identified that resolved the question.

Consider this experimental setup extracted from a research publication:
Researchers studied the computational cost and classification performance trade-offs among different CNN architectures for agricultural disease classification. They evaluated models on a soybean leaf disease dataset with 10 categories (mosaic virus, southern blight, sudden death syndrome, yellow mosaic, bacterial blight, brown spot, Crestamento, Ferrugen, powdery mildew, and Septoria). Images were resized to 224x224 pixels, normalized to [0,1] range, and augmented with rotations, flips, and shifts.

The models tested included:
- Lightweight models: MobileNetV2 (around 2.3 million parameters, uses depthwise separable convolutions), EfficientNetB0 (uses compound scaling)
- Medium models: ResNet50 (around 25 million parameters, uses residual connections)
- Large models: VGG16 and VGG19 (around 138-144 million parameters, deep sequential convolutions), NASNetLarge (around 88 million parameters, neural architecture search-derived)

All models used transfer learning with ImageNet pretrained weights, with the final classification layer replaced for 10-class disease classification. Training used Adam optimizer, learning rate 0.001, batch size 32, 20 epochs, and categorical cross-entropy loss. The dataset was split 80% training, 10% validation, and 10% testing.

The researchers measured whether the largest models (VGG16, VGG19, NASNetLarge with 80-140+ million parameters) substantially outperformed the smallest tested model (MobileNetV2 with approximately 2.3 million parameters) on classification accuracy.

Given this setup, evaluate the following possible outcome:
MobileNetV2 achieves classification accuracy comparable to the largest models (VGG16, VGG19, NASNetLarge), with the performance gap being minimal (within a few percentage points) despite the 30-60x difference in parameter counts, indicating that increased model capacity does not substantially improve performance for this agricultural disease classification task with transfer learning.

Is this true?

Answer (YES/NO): NO